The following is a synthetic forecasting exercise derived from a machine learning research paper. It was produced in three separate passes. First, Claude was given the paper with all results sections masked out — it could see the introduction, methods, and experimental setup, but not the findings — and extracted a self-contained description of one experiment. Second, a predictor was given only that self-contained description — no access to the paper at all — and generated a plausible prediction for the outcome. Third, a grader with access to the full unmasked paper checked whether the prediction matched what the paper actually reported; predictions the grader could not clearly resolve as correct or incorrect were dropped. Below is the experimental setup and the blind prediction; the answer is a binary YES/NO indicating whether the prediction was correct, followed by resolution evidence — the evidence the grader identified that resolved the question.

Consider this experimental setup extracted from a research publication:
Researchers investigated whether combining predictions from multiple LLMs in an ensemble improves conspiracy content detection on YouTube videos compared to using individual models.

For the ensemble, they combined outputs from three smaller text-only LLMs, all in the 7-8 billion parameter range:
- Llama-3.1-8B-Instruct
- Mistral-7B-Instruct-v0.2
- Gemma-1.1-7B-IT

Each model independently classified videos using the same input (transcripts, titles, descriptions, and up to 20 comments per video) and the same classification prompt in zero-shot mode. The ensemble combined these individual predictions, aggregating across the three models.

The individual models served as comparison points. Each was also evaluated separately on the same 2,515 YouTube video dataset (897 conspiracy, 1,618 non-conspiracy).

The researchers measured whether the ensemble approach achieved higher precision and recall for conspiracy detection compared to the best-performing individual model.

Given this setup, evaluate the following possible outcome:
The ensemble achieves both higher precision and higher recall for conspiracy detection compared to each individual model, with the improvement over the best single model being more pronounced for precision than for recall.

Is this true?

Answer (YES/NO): NO